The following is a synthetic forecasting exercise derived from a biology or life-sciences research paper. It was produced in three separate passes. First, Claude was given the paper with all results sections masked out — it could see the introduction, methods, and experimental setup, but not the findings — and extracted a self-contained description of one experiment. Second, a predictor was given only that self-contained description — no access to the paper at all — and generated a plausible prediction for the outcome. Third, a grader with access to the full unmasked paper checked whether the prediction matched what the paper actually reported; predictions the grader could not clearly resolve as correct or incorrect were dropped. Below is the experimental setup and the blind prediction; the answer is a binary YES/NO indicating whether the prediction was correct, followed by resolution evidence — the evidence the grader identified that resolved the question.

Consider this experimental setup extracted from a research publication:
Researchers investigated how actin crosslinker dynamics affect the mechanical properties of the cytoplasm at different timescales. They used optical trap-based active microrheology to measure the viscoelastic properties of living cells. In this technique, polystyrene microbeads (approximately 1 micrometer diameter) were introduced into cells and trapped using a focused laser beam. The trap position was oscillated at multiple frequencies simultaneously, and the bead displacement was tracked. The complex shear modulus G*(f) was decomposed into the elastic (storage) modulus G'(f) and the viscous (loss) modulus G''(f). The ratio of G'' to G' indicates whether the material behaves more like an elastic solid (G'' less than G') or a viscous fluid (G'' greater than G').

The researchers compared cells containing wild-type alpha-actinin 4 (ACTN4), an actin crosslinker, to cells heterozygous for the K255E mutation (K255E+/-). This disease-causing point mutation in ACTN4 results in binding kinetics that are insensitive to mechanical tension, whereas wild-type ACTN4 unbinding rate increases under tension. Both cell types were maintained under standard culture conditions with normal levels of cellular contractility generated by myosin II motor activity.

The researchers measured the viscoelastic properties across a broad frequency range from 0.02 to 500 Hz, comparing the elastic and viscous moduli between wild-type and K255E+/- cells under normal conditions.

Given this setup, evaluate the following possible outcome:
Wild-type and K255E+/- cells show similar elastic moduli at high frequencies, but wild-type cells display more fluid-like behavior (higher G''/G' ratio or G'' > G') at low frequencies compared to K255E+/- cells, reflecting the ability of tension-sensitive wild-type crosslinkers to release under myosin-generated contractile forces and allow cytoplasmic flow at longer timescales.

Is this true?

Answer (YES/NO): NO